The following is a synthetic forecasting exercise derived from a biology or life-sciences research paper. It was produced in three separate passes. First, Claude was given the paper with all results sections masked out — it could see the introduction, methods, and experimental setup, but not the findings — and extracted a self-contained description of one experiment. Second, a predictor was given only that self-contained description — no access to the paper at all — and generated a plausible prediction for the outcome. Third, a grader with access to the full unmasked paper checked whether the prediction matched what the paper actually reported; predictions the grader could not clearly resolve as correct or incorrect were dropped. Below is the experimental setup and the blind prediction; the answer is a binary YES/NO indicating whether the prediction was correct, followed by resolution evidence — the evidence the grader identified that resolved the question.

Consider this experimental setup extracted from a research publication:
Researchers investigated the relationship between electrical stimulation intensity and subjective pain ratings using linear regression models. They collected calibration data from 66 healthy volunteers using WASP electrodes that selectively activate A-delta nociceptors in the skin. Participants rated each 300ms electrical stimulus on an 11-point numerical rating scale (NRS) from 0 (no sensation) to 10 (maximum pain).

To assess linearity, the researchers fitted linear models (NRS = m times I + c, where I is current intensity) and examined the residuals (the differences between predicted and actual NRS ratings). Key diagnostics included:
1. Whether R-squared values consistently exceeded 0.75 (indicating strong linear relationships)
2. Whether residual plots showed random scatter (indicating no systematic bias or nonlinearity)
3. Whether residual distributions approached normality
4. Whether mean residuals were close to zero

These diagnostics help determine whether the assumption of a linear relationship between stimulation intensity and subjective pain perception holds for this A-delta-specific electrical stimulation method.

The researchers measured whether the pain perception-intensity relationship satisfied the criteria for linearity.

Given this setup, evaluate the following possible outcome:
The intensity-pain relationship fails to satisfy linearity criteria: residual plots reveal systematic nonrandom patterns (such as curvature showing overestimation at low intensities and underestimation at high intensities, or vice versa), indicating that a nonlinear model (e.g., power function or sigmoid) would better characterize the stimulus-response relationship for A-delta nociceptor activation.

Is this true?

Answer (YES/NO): NO